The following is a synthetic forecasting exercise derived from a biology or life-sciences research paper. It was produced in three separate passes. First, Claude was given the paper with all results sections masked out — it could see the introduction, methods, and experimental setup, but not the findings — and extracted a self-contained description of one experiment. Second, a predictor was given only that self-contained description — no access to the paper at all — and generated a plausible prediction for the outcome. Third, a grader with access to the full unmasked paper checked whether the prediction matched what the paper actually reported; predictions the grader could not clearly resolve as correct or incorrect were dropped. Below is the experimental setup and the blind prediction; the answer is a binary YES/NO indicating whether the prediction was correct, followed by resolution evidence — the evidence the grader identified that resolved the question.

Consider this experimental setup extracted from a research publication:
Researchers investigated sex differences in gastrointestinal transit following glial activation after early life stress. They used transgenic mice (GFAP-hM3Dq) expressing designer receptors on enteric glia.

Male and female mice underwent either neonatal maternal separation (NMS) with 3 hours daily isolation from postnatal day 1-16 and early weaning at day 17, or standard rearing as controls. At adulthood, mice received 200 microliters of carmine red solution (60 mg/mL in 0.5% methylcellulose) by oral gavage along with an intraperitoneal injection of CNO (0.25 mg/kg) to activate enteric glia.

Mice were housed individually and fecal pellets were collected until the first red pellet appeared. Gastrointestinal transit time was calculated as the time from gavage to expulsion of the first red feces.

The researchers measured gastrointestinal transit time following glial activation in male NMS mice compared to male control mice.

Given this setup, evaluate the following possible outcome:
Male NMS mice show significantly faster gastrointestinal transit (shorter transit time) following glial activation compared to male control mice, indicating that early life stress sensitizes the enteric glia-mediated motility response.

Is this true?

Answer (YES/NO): NO